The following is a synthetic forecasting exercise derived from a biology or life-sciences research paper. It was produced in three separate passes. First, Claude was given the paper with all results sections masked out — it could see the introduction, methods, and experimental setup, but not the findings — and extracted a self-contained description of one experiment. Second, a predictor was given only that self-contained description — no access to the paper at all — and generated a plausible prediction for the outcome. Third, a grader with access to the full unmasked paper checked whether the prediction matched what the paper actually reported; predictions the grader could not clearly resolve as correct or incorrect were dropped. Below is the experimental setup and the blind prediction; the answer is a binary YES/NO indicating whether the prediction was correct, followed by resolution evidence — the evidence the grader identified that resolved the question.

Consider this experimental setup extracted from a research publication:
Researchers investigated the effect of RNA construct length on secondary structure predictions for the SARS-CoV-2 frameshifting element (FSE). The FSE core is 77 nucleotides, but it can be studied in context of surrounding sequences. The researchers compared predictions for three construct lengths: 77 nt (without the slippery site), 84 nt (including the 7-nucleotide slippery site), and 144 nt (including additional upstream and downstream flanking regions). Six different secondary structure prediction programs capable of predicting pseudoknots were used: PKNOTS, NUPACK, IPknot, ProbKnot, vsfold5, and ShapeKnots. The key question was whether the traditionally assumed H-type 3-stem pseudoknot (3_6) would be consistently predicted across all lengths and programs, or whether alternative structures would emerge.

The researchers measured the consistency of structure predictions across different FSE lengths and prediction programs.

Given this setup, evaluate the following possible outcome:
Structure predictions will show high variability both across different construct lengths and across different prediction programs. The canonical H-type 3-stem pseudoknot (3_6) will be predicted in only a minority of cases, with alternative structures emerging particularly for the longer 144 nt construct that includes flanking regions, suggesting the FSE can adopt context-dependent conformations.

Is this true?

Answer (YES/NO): NO